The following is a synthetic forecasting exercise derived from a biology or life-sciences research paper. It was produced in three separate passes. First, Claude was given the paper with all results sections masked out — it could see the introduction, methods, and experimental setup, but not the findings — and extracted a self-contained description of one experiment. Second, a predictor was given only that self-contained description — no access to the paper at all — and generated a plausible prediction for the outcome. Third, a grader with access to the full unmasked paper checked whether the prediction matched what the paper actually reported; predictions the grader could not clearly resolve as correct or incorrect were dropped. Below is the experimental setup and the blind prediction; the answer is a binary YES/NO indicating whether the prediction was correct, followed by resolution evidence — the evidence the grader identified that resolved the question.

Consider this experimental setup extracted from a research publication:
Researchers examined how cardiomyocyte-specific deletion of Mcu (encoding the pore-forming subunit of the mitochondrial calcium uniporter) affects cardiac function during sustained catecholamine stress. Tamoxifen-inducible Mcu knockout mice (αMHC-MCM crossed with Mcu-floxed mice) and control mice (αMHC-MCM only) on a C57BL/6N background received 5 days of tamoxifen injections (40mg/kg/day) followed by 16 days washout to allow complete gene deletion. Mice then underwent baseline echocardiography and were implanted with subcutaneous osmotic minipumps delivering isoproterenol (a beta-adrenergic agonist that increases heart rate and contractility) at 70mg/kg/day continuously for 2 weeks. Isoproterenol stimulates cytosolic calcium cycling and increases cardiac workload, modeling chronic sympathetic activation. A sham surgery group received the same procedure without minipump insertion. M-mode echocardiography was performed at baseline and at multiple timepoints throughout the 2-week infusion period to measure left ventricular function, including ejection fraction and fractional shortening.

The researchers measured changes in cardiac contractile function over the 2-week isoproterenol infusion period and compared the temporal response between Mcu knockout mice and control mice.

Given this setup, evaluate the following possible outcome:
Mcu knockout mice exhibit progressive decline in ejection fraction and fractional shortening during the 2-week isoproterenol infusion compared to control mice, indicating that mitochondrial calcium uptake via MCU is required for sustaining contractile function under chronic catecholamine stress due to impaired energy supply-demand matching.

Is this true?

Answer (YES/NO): NO